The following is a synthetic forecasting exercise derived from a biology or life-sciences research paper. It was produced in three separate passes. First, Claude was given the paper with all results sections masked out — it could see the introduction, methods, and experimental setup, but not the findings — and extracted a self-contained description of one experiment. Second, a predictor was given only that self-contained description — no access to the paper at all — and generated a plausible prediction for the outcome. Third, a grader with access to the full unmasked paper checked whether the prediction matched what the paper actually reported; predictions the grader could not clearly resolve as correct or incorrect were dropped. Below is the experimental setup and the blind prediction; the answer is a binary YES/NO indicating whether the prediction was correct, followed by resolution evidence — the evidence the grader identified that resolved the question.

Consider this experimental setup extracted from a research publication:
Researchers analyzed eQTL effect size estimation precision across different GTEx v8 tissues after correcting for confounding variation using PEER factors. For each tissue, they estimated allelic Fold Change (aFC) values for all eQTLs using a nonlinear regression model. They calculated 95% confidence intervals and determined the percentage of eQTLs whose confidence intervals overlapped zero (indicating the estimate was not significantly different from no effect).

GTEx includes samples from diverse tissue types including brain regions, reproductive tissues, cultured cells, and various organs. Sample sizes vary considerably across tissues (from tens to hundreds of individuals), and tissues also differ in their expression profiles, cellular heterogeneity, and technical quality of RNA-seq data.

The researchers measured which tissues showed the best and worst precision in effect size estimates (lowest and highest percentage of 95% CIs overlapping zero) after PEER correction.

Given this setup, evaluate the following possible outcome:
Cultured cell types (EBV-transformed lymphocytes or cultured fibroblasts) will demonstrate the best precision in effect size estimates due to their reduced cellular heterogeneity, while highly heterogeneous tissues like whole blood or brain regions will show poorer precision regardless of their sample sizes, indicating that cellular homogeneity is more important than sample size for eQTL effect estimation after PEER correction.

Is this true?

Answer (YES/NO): NO